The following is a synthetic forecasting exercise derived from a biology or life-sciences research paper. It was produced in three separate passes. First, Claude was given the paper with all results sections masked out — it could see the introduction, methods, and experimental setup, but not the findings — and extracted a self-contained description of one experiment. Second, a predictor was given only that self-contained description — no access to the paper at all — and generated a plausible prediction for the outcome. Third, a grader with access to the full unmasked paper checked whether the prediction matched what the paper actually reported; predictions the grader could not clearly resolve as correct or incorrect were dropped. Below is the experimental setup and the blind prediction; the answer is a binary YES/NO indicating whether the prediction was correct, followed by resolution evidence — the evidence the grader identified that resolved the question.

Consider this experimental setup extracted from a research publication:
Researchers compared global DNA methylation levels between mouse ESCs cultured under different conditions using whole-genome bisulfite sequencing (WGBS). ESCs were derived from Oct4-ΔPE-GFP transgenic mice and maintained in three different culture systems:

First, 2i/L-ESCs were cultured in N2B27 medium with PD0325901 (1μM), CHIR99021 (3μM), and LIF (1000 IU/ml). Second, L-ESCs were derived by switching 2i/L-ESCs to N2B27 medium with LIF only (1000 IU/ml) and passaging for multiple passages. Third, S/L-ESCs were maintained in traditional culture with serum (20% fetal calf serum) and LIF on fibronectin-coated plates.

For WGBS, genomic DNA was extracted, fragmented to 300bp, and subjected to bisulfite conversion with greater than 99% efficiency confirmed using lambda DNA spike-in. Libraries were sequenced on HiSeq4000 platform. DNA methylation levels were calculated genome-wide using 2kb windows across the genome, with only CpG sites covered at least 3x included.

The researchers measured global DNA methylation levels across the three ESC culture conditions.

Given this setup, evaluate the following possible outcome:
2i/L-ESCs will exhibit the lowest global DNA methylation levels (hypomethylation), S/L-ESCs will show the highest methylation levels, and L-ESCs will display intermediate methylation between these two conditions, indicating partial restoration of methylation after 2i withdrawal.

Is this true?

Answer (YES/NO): NO